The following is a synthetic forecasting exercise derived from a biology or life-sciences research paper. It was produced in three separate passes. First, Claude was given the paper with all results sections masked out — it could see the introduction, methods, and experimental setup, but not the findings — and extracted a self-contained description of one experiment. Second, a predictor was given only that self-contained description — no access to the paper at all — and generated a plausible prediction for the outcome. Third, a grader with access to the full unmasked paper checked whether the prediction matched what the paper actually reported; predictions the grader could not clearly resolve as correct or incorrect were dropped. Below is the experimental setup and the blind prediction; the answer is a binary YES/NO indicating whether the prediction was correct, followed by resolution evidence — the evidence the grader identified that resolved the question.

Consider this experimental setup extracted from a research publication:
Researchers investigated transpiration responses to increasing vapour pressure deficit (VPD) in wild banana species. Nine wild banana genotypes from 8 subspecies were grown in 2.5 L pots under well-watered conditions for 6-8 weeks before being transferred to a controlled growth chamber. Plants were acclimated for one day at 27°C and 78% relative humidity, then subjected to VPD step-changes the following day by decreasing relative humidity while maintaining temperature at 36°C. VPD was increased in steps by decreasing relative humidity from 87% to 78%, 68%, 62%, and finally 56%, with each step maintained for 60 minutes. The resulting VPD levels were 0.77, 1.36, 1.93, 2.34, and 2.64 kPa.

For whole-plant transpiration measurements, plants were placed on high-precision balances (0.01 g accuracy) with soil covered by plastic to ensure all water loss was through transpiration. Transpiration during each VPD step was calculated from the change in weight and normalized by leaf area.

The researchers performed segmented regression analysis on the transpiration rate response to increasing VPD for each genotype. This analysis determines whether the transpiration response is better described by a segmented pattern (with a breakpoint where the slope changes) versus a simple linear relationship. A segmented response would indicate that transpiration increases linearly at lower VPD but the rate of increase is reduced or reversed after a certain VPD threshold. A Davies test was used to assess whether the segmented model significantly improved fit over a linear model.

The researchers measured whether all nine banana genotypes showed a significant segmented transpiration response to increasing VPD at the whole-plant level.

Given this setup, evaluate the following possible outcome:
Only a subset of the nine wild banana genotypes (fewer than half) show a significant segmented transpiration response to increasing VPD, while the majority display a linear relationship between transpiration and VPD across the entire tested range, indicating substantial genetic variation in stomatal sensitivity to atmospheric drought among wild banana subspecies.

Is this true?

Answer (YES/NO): NO